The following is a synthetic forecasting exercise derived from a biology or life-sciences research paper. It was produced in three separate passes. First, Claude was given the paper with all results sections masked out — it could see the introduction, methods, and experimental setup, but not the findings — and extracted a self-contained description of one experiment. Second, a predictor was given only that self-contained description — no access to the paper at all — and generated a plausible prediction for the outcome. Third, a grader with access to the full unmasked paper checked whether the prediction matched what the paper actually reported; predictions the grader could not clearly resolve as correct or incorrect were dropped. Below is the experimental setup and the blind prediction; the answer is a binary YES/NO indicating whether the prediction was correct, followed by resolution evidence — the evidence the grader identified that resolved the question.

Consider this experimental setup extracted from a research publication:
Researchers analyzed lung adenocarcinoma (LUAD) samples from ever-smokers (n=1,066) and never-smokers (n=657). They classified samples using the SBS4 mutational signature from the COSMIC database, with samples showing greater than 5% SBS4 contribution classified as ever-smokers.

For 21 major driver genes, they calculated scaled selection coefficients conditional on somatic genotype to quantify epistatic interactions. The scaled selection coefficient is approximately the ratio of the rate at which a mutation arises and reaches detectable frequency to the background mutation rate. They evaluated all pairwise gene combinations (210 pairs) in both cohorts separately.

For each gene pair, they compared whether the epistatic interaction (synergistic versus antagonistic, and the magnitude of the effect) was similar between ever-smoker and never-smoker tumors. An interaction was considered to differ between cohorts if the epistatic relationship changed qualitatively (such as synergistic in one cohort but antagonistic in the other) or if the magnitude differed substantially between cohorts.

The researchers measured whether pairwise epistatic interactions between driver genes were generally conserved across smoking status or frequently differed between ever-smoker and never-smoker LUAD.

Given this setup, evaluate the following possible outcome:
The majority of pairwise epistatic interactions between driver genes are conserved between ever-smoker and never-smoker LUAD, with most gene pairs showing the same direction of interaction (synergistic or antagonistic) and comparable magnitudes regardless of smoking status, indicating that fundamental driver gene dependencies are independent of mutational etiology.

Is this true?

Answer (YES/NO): NO